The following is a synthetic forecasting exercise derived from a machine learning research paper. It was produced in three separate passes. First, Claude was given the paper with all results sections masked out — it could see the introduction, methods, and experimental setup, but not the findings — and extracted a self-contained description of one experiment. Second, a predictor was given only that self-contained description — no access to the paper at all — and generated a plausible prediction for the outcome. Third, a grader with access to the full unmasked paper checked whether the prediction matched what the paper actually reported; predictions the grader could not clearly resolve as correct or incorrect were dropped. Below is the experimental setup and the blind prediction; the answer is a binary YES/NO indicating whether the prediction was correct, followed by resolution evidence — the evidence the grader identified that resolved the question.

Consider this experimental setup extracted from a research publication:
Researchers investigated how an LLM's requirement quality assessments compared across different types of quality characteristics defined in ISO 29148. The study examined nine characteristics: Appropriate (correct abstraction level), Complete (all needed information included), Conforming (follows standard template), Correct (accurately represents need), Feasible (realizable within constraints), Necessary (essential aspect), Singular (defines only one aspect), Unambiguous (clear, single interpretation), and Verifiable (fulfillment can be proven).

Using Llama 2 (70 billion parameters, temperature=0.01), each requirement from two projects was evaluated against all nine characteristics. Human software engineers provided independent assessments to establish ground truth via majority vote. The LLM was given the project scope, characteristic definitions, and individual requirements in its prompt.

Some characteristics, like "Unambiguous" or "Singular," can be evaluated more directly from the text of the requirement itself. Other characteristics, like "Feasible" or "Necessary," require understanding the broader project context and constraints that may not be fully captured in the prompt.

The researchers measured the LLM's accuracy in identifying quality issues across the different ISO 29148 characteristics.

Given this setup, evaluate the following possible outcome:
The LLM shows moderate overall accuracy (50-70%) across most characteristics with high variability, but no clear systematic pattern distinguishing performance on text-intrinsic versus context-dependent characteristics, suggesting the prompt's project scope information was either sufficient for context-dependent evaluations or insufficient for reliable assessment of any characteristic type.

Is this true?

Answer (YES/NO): NO